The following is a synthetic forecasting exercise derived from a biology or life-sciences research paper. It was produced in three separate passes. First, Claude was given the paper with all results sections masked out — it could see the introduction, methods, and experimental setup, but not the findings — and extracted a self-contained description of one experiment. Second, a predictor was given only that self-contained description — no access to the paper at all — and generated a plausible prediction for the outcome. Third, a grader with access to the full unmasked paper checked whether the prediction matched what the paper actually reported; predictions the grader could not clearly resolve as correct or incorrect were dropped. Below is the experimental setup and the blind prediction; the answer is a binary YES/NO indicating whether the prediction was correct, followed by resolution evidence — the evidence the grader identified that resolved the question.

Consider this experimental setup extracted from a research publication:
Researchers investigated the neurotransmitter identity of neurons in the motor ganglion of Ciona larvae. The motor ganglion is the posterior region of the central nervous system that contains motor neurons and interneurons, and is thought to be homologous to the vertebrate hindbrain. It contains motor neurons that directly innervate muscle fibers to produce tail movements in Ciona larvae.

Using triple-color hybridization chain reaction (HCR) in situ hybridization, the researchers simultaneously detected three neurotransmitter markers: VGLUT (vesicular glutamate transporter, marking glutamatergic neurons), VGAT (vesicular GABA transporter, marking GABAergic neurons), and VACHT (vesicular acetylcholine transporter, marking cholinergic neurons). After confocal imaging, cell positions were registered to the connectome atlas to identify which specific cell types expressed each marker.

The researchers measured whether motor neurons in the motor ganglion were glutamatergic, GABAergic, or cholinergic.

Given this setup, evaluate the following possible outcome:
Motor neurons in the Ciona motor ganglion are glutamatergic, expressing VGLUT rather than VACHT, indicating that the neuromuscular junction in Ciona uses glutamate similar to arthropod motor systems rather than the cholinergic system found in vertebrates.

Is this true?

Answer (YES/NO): NO